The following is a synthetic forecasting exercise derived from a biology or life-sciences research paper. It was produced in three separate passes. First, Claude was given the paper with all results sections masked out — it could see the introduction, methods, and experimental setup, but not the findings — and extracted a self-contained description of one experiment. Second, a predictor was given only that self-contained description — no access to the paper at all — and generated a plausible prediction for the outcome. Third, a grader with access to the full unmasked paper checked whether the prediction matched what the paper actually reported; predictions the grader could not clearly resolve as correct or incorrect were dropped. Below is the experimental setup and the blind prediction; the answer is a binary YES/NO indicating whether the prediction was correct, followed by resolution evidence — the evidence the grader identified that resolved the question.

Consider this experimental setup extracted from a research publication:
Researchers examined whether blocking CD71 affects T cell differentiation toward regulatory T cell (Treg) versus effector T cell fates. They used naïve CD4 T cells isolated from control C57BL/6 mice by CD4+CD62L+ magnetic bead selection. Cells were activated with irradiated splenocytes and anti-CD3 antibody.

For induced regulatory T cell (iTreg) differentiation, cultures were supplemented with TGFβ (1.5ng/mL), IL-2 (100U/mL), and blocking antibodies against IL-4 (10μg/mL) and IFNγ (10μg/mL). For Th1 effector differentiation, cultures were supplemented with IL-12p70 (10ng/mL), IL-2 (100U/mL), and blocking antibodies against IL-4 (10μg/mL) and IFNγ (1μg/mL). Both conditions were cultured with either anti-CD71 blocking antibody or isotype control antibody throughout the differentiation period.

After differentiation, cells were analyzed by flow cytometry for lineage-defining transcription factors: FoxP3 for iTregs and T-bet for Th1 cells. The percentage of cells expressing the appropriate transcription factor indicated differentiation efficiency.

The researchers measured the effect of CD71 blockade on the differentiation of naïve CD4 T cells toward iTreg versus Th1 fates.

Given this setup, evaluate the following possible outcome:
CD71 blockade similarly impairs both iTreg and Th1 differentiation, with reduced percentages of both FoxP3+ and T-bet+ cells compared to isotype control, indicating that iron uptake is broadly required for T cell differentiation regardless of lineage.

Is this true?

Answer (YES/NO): NO